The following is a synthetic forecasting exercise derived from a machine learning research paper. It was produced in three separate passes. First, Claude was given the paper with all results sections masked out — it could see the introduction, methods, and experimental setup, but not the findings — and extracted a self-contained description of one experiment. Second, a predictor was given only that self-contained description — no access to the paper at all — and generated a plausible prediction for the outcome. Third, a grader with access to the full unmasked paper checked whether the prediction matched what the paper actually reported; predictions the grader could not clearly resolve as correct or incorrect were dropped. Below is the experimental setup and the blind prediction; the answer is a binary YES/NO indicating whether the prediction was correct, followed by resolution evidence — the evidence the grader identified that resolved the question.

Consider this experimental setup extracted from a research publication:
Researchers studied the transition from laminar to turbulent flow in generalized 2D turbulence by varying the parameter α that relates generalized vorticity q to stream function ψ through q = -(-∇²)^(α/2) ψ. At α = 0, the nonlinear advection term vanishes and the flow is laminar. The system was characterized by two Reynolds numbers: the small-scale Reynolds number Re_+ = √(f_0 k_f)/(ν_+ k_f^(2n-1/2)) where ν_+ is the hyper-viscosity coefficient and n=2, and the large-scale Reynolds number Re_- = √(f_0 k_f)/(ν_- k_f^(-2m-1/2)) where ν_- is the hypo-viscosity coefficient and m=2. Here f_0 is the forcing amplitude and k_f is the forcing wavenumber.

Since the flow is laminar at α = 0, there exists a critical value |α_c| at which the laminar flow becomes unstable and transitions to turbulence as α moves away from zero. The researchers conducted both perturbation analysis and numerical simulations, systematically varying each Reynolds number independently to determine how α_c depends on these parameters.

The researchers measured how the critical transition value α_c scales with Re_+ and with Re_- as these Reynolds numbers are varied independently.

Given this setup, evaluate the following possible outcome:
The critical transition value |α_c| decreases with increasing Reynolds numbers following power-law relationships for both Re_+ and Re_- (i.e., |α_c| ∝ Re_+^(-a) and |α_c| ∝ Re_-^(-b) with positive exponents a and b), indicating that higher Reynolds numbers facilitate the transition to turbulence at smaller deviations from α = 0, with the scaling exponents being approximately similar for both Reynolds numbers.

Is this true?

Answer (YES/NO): NO